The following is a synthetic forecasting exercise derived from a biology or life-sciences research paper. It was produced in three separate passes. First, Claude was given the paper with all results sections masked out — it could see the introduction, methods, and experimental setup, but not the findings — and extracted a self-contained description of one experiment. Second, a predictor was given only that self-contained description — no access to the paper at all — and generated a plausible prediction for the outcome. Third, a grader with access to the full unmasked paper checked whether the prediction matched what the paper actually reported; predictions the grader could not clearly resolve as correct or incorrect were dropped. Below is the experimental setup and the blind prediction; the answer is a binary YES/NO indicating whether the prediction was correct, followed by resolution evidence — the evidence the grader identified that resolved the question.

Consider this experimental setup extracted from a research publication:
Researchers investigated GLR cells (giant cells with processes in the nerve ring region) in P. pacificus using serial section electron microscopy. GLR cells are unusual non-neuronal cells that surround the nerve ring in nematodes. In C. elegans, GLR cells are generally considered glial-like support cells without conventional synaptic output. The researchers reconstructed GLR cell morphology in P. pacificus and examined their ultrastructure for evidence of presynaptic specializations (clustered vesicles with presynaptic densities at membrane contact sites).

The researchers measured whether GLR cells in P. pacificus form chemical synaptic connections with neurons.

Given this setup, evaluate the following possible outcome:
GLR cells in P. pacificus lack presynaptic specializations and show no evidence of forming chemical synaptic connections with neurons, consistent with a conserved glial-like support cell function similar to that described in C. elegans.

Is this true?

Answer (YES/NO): NO